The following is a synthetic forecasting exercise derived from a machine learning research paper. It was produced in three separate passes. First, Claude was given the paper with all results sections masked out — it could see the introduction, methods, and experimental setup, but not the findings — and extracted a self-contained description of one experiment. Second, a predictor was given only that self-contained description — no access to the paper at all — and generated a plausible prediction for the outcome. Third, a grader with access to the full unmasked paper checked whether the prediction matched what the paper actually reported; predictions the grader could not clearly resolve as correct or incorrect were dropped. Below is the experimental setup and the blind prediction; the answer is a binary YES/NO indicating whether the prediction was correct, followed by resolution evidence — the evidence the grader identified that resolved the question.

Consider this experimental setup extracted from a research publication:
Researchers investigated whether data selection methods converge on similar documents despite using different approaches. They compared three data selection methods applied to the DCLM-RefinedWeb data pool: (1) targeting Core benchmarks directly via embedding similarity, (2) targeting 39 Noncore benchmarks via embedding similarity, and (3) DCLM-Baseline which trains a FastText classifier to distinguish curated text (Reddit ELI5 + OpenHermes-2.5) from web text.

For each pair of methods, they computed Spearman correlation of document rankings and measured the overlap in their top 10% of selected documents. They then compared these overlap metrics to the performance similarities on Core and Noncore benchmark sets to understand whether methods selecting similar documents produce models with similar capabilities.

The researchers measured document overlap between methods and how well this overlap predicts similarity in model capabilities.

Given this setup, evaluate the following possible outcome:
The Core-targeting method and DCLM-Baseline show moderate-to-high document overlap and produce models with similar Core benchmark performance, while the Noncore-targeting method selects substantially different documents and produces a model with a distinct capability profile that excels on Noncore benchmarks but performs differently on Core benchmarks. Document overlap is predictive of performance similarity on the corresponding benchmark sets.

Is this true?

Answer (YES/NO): NO